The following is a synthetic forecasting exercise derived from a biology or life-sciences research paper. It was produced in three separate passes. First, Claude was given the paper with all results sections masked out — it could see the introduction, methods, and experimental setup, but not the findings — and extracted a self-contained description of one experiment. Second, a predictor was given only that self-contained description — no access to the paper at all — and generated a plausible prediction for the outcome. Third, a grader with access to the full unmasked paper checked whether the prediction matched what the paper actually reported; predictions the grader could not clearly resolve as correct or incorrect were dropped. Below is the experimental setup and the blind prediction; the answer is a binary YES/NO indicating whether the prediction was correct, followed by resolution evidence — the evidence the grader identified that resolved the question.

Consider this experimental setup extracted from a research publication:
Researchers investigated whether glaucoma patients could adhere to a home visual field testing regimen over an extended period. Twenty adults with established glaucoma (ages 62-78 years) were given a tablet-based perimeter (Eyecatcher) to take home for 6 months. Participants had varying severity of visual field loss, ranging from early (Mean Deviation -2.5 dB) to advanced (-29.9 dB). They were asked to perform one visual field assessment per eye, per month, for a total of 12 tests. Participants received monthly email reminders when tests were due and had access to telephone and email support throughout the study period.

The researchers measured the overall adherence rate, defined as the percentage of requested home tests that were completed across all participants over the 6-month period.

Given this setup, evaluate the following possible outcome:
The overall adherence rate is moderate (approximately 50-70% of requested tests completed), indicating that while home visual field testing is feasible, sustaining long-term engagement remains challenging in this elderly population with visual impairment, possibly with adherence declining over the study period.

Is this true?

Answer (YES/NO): NO